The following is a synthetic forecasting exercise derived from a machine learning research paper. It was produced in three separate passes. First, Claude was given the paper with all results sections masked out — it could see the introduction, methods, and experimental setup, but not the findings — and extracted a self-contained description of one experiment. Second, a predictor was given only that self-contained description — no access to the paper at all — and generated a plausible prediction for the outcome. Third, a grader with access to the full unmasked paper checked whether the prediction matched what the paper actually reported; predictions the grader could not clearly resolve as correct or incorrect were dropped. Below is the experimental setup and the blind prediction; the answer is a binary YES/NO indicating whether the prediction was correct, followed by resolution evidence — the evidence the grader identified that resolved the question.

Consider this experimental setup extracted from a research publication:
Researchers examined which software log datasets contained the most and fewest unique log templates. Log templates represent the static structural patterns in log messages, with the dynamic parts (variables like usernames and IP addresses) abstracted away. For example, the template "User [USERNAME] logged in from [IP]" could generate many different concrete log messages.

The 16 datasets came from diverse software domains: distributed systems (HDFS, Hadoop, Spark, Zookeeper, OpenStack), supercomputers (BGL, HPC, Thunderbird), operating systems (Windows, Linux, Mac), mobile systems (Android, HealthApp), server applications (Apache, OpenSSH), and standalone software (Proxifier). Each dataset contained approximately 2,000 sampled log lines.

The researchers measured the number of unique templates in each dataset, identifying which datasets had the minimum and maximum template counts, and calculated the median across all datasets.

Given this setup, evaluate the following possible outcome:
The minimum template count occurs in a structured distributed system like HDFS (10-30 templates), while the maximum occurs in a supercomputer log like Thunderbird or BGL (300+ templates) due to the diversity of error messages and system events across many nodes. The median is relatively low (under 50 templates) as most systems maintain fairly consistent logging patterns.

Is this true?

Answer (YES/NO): NO